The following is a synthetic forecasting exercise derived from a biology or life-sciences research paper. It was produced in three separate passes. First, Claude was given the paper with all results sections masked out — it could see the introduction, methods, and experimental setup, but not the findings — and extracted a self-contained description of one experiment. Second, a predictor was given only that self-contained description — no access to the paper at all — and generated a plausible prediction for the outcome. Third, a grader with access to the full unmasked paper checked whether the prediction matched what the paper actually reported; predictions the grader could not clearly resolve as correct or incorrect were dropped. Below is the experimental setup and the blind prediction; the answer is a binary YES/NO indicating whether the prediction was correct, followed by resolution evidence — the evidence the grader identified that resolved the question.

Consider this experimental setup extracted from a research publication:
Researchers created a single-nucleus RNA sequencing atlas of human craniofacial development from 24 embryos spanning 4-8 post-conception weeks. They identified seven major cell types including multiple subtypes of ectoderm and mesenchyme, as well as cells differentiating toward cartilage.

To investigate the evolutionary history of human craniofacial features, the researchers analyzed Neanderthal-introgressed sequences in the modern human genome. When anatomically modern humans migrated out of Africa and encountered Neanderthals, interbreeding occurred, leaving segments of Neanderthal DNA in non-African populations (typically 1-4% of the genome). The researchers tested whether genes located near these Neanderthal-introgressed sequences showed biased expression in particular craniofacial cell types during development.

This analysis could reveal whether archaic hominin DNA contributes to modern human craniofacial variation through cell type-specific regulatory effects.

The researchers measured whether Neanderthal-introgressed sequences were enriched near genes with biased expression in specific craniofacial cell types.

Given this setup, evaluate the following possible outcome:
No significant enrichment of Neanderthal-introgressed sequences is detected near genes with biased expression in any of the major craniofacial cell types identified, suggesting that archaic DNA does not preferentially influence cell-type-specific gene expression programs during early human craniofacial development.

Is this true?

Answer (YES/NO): NO